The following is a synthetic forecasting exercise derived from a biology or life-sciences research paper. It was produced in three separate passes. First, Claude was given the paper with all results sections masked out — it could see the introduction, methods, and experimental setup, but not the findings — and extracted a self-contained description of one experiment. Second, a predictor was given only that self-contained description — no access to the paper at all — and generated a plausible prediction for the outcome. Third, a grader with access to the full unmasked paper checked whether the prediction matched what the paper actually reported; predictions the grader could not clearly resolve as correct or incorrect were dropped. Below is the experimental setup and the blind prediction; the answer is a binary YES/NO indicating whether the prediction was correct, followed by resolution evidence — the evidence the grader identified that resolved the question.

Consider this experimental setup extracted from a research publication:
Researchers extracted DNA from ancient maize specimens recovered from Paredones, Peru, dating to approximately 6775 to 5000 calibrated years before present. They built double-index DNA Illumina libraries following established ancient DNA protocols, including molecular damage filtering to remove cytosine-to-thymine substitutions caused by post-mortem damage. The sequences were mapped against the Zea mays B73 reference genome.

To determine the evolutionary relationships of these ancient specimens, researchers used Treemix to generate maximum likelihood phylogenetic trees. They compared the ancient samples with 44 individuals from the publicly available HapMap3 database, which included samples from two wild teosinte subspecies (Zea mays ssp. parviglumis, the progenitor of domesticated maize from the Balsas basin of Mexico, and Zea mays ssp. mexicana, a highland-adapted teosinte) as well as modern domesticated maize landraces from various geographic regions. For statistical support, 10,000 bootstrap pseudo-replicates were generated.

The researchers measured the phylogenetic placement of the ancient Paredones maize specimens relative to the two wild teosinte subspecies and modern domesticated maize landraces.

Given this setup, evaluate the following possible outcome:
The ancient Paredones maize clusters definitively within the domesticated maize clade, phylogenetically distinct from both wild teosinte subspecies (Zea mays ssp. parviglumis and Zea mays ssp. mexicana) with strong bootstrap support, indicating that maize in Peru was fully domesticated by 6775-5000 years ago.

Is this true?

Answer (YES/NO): YES